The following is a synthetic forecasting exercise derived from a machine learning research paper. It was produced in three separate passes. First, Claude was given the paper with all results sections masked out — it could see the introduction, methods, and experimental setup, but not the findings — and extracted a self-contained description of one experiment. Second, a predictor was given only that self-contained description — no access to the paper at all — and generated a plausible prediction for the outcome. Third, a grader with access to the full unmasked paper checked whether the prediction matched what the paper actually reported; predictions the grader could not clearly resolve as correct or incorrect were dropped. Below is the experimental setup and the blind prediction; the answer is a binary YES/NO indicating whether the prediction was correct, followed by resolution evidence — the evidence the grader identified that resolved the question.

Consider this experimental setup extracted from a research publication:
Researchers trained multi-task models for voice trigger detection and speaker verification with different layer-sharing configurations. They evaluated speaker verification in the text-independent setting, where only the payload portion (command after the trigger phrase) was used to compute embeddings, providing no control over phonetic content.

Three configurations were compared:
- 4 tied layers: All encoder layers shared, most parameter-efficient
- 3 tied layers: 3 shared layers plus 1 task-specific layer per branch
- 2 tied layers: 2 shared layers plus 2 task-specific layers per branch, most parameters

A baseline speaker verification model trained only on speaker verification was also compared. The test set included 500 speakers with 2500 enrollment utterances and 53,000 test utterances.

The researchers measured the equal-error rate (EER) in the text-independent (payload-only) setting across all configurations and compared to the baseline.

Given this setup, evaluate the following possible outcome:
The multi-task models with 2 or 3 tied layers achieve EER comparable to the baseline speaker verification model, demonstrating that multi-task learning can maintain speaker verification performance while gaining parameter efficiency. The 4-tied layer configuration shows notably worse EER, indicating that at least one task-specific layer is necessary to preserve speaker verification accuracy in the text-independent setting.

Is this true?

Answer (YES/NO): NO